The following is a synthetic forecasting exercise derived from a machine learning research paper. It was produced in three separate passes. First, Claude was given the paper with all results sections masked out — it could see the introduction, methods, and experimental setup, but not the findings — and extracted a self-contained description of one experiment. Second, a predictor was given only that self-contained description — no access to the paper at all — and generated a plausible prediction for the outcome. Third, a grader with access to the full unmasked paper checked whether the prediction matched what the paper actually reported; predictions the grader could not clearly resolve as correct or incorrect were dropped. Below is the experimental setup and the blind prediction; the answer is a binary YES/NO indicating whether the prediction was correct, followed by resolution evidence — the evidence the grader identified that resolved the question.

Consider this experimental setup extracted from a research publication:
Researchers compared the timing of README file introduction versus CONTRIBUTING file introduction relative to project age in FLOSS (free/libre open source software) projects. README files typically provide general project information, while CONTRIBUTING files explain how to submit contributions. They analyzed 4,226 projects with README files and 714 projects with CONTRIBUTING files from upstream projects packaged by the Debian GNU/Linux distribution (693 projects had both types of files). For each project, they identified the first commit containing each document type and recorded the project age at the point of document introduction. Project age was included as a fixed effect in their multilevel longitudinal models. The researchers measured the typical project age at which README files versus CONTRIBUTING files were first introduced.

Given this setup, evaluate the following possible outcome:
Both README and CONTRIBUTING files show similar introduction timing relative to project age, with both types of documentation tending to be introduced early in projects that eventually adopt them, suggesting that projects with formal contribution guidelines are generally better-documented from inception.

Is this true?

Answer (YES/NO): NO